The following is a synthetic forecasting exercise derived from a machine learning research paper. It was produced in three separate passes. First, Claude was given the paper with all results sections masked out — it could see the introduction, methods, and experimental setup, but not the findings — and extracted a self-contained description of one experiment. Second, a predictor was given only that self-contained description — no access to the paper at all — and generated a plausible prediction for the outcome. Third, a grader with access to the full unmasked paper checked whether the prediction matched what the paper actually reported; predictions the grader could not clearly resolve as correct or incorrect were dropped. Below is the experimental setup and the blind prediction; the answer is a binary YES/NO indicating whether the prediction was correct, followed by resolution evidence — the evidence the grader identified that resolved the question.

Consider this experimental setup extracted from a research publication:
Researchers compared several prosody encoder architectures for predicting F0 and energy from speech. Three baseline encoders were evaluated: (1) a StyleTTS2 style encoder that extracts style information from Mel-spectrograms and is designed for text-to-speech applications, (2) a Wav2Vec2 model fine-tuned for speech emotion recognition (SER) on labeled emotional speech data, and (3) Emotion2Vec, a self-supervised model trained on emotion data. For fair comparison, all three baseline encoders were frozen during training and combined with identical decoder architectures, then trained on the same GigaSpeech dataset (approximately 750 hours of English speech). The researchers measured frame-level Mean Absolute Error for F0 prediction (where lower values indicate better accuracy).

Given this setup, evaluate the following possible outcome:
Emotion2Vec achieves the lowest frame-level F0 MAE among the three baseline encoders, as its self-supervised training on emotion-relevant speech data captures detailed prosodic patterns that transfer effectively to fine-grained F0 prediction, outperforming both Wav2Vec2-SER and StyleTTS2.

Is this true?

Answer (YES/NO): NO